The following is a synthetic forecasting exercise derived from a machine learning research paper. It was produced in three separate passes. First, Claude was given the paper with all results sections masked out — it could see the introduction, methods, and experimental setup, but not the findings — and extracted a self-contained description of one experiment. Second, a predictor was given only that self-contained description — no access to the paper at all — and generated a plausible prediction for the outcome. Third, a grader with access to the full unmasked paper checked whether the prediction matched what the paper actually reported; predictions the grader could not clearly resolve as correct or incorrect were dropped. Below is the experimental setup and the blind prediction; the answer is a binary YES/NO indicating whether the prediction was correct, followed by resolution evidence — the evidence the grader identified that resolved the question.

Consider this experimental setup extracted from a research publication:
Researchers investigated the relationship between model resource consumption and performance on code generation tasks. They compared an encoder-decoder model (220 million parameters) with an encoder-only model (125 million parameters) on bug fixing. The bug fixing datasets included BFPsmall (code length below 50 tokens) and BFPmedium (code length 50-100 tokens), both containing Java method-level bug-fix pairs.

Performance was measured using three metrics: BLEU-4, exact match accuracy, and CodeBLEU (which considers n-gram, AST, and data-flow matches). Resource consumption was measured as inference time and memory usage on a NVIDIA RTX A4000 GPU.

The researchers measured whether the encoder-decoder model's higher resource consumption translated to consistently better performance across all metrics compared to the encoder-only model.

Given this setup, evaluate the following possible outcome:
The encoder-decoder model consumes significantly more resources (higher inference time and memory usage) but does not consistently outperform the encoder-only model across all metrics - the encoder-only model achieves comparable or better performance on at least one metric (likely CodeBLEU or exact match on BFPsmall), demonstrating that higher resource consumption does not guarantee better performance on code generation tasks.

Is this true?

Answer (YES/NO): YES